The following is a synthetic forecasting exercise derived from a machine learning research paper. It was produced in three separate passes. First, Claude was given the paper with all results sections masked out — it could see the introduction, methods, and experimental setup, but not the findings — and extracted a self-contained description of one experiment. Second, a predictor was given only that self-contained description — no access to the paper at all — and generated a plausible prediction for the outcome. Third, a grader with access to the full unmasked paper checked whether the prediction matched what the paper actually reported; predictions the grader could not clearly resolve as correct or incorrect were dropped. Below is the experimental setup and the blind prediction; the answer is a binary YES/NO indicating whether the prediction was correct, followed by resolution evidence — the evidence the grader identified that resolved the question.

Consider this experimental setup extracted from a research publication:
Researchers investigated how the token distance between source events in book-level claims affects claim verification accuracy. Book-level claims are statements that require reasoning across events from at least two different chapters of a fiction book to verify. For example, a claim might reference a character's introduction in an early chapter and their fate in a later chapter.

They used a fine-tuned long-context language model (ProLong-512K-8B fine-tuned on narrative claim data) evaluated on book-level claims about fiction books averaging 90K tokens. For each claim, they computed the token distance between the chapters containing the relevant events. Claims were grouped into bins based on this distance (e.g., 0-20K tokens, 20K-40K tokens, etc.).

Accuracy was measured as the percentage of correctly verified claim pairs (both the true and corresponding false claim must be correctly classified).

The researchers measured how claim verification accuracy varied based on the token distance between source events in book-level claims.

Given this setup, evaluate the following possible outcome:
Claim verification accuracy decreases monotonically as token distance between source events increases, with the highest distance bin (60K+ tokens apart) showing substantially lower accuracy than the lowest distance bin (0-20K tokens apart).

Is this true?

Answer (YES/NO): NO